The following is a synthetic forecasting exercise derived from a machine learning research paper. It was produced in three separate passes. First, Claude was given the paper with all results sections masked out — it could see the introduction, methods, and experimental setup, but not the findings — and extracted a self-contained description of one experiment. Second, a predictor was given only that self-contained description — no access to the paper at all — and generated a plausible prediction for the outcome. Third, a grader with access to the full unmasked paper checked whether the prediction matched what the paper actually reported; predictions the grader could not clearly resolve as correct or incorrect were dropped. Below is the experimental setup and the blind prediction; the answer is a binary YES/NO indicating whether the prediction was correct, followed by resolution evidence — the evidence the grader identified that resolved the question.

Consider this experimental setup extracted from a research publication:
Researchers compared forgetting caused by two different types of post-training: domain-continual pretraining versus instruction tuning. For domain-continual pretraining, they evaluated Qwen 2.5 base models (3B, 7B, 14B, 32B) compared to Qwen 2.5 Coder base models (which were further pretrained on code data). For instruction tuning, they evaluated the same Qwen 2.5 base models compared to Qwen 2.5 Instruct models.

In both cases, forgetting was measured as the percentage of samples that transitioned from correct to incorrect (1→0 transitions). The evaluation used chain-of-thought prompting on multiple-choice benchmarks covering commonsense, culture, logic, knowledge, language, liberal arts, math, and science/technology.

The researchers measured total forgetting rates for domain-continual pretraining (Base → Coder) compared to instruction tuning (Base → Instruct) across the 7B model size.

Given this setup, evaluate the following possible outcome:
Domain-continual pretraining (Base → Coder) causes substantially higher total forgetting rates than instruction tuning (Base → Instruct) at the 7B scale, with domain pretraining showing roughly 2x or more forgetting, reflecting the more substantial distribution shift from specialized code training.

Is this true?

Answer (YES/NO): NO